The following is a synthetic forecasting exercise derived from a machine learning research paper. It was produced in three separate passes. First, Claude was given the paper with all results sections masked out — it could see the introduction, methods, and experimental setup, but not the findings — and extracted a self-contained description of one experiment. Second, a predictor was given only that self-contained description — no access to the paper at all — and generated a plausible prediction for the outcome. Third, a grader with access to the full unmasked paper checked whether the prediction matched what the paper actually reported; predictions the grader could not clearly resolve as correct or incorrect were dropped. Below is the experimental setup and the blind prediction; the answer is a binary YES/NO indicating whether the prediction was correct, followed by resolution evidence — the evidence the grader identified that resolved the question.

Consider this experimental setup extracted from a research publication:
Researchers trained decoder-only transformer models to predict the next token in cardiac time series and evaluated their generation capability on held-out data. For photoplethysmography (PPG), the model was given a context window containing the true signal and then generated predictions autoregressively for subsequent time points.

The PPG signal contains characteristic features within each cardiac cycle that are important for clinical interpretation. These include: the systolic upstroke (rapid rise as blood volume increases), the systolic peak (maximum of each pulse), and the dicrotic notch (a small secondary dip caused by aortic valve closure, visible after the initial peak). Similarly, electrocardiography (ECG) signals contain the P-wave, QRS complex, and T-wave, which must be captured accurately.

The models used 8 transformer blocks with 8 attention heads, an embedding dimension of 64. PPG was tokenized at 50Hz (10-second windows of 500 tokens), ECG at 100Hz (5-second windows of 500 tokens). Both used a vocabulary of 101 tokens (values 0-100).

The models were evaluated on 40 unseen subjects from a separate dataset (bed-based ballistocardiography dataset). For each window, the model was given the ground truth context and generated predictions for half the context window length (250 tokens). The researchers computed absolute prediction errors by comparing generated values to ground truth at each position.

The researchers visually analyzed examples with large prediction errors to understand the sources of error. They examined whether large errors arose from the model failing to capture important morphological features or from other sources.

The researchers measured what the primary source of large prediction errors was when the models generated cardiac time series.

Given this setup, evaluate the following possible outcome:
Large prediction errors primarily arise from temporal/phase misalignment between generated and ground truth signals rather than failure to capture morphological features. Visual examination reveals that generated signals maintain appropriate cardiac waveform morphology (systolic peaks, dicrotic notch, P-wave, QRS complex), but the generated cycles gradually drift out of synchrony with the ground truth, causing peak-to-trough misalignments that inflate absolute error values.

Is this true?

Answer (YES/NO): YES